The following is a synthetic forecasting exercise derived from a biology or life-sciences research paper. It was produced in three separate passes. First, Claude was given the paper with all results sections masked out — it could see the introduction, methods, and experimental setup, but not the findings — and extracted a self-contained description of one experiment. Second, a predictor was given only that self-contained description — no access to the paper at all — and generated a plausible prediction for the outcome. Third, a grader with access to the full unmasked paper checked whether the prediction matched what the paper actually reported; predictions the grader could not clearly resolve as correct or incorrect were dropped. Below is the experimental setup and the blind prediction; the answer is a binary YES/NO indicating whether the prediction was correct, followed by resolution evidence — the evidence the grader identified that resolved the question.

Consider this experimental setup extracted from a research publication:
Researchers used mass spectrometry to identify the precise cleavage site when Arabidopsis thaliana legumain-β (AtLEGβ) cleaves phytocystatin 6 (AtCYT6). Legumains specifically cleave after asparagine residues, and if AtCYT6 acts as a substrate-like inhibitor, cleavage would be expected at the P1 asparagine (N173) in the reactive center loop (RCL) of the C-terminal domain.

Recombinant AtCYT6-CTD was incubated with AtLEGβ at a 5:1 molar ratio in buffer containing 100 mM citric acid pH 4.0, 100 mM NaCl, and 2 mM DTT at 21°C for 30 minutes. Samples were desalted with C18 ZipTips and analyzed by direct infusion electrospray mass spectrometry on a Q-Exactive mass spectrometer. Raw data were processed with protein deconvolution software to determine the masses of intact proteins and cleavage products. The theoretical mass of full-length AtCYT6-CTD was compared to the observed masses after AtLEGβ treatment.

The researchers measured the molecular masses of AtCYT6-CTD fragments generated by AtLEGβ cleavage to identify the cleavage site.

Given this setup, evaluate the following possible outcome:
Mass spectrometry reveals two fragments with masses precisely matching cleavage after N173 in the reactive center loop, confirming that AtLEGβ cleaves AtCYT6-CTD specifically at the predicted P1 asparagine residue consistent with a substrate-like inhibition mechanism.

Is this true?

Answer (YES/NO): YES